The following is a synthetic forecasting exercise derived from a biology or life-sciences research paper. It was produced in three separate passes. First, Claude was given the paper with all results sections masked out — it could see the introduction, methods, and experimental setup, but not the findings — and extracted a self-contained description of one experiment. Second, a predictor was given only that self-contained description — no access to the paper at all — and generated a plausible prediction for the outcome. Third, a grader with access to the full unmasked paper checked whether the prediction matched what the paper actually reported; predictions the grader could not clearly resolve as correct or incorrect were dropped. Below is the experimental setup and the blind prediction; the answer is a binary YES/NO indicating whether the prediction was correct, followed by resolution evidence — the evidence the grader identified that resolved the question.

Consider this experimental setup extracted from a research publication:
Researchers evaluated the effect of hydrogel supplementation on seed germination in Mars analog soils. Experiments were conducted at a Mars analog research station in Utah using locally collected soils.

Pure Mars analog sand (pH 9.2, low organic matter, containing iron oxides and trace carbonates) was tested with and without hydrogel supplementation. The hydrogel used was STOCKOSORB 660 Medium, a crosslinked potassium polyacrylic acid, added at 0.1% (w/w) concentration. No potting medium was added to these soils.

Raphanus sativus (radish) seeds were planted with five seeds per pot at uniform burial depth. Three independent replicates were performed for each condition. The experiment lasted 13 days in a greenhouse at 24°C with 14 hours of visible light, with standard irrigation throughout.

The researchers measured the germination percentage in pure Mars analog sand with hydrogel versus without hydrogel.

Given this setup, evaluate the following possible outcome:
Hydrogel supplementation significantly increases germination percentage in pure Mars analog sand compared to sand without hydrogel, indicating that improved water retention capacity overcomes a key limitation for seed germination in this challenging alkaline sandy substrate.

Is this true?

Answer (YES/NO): YES